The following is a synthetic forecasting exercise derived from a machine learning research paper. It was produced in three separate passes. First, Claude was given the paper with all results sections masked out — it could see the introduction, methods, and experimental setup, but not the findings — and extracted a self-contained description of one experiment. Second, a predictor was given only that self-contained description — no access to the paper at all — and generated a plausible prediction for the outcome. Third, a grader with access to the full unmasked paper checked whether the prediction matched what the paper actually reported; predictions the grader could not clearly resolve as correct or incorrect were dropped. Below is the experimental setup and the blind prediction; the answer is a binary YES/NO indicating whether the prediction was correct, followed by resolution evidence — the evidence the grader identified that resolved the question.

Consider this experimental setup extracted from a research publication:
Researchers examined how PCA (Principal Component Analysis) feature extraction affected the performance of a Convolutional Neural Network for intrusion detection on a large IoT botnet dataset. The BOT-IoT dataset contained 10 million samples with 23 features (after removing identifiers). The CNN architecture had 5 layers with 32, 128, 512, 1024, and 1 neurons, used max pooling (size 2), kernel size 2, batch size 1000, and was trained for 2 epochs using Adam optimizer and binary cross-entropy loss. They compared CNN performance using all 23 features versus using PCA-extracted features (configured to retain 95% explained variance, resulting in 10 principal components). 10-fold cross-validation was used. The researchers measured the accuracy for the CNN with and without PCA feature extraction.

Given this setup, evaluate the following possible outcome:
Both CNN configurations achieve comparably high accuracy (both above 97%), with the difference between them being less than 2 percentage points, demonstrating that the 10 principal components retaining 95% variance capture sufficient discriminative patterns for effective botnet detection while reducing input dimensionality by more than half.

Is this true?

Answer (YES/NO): NO